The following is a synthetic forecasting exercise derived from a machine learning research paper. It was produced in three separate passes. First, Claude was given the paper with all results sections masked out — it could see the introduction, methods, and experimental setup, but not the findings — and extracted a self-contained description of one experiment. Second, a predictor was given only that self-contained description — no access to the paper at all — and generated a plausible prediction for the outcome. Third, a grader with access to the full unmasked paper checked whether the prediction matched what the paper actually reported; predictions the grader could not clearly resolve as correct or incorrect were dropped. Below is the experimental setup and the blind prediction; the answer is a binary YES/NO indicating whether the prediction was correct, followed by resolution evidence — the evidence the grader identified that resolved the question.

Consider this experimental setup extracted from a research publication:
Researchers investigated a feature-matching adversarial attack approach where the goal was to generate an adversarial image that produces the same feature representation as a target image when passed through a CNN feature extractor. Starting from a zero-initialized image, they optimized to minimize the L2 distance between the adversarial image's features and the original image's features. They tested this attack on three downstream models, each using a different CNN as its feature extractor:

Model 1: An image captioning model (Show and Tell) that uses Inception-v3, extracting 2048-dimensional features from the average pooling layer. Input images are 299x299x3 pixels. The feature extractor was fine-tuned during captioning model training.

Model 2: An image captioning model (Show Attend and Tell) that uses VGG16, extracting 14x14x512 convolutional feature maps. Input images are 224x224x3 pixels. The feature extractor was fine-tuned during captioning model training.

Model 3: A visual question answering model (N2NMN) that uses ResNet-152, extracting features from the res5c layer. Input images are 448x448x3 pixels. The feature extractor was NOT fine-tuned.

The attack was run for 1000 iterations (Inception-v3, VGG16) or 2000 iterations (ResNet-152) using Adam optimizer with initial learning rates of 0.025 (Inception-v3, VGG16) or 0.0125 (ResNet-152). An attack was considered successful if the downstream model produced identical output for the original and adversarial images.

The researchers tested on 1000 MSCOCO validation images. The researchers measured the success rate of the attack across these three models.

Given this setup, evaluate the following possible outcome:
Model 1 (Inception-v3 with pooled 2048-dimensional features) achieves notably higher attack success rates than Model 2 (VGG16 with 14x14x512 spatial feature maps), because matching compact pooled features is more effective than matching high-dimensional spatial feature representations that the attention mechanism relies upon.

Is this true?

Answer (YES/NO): NO